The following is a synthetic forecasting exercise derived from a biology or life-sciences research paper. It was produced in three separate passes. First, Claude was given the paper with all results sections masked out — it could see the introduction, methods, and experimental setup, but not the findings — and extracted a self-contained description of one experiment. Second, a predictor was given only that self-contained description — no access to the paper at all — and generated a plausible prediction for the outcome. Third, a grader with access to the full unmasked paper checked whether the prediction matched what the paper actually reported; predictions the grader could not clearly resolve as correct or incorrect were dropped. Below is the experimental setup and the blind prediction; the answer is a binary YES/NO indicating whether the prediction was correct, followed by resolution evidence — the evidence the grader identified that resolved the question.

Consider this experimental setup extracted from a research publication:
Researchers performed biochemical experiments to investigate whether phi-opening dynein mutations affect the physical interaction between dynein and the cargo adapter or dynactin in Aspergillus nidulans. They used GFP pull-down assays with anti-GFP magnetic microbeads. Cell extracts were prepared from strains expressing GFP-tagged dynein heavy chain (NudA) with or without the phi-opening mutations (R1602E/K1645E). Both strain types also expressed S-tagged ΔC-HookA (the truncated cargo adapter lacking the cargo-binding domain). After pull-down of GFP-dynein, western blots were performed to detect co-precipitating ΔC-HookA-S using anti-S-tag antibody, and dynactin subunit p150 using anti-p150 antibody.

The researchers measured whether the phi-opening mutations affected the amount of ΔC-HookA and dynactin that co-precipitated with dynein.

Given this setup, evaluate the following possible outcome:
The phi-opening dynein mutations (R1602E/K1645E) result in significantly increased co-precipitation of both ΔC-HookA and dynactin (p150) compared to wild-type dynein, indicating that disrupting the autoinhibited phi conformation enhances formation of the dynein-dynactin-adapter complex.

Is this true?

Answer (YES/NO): NO